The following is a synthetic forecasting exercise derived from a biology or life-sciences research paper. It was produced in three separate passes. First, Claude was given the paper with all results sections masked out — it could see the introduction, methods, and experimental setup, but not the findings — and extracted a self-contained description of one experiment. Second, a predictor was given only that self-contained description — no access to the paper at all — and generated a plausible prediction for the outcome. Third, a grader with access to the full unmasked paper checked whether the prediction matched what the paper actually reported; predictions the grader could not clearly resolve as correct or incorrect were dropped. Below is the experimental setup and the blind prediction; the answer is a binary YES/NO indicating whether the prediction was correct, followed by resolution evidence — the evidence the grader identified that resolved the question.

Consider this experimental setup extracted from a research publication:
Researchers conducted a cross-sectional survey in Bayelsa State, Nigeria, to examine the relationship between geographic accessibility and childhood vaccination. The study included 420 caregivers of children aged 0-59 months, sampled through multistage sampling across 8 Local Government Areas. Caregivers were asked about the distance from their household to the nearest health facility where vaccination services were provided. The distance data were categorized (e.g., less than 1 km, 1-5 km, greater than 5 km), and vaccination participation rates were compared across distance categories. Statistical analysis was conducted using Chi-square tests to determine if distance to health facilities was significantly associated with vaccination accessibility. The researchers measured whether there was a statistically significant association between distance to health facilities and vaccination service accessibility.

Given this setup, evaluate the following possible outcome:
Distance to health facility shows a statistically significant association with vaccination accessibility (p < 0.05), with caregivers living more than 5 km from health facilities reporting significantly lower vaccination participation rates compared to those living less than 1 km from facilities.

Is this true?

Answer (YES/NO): NO